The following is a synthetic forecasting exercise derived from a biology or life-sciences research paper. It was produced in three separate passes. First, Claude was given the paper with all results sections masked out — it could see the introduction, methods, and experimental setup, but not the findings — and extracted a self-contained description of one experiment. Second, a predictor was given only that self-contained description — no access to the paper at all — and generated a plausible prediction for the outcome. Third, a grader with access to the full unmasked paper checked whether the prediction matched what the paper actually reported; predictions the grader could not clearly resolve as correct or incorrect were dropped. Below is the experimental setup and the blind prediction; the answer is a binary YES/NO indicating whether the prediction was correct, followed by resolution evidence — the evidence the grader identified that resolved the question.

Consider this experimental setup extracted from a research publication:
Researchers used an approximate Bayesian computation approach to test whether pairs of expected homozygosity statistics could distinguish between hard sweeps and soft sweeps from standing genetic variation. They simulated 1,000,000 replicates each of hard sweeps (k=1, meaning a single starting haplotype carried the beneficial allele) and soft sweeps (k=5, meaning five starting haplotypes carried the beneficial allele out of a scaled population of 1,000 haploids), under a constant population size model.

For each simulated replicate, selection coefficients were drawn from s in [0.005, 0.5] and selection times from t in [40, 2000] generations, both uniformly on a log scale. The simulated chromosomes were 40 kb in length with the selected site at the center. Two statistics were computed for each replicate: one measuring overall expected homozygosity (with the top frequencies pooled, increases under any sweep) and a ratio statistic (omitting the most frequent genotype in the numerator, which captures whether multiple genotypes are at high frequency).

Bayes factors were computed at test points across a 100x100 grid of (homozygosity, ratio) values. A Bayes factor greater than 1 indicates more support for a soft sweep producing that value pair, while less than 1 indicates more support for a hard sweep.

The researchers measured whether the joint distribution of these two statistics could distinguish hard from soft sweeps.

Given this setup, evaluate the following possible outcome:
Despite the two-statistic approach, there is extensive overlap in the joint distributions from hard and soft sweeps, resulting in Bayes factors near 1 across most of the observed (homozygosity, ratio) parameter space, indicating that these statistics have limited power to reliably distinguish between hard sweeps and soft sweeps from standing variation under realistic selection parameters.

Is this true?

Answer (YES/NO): NO